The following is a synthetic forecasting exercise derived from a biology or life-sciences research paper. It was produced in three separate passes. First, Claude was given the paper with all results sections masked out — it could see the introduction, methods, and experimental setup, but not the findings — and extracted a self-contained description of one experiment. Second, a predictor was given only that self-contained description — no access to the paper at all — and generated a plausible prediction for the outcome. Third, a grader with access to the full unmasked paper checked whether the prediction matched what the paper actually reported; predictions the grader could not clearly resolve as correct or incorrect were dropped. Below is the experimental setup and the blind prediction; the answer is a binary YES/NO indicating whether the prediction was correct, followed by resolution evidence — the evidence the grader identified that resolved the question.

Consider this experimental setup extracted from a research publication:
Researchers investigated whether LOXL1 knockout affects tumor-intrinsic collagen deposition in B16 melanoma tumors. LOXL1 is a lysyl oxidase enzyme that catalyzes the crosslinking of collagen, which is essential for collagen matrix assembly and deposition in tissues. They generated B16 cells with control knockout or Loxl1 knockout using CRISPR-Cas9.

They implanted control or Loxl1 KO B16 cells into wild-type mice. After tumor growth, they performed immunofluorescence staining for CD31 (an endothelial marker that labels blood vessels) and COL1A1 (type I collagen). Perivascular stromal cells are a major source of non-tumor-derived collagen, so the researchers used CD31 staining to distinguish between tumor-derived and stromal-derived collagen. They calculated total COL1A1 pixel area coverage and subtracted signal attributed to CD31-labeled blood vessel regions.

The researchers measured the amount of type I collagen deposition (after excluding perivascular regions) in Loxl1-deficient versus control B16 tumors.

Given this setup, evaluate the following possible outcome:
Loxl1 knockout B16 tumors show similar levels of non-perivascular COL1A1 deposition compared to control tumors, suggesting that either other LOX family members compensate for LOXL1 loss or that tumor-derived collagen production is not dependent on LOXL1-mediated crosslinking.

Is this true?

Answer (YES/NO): NO